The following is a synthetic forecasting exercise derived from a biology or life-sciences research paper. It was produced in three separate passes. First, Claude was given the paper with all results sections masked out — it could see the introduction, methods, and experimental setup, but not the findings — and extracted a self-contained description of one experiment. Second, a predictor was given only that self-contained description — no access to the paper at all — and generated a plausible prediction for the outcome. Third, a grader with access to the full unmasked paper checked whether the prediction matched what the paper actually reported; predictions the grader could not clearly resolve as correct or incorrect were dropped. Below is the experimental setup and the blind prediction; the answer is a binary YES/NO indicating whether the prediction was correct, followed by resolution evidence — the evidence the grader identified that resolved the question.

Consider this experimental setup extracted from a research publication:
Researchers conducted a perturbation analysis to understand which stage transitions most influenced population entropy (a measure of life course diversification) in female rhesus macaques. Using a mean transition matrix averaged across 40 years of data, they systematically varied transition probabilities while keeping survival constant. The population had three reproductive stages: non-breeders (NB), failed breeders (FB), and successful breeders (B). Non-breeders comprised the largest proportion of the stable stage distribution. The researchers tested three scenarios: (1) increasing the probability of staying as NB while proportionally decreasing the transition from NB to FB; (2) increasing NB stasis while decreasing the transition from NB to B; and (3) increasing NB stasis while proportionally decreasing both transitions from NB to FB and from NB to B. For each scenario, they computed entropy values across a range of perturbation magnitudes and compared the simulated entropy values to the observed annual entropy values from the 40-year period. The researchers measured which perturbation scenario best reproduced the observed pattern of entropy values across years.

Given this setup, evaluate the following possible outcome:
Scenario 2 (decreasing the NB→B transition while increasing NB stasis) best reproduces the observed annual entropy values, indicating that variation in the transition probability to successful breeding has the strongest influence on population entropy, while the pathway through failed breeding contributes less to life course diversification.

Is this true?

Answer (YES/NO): YES